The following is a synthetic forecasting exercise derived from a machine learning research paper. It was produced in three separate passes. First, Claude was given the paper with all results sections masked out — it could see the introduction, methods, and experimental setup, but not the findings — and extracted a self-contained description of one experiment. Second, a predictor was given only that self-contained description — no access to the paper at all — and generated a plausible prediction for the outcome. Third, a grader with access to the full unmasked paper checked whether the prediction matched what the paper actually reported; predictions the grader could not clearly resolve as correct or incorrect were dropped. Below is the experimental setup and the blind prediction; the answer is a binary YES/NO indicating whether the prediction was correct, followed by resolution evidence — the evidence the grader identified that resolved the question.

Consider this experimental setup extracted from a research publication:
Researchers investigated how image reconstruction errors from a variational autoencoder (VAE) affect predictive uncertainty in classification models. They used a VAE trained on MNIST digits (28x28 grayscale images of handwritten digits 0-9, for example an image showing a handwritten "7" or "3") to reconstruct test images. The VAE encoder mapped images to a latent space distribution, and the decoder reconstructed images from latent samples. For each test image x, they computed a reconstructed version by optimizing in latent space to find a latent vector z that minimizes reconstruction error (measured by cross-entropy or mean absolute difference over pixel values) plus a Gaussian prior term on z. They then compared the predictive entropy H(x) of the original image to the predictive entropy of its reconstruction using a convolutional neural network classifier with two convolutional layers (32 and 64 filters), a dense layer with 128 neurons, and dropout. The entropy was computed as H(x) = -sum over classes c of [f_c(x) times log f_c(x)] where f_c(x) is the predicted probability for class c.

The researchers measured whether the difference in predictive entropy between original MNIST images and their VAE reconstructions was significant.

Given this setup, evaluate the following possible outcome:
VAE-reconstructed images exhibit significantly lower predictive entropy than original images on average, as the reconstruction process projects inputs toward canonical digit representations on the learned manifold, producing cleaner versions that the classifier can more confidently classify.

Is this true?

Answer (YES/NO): NO